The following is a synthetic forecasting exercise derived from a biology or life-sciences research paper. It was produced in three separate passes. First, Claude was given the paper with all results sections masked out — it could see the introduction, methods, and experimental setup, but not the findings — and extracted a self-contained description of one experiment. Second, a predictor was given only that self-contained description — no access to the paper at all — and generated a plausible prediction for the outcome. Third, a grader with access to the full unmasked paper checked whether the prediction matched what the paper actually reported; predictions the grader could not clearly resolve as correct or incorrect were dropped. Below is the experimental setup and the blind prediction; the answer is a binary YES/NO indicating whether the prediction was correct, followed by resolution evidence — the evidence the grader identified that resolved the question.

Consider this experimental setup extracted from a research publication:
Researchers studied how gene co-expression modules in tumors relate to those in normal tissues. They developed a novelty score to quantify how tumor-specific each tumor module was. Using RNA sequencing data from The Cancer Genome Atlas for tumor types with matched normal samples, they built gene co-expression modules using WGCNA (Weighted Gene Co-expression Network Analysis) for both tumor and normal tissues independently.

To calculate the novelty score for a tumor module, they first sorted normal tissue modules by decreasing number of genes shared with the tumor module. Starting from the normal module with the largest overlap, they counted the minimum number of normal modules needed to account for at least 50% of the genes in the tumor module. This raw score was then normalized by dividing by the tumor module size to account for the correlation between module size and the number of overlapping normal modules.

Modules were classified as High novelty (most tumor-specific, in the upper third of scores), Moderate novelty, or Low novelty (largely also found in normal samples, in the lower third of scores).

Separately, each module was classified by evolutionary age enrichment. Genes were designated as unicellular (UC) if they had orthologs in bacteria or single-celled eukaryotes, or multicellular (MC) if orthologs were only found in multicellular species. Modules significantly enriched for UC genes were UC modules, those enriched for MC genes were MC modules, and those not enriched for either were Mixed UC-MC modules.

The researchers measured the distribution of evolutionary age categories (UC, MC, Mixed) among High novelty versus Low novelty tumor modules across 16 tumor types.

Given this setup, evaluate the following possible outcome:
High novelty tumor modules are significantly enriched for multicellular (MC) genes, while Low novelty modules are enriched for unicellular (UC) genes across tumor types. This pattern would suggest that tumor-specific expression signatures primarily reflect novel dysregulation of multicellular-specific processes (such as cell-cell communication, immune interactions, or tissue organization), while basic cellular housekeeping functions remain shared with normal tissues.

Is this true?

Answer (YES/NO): NO